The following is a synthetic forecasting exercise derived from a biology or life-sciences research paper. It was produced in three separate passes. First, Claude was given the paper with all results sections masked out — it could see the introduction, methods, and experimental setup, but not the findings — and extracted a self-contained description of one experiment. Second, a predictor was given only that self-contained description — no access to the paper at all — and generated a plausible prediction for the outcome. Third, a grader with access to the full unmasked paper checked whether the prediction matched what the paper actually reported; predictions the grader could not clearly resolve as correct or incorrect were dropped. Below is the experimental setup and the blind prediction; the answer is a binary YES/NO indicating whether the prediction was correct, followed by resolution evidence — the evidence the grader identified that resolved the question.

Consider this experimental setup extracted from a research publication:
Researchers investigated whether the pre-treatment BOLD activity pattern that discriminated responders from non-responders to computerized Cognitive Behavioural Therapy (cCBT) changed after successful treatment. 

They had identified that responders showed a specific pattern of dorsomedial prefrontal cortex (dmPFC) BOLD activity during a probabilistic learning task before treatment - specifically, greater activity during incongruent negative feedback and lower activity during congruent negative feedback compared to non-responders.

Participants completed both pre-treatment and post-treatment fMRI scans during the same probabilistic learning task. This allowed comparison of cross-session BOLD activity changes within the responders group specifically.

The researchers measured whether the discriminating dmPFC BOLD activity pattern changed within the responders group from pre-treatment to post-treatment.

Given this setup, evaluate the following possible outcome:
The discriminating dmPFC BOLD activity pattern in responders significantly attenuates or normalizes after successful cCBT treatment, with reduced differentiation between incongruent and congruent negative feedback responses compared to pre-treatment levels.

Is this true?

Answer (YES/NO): NO